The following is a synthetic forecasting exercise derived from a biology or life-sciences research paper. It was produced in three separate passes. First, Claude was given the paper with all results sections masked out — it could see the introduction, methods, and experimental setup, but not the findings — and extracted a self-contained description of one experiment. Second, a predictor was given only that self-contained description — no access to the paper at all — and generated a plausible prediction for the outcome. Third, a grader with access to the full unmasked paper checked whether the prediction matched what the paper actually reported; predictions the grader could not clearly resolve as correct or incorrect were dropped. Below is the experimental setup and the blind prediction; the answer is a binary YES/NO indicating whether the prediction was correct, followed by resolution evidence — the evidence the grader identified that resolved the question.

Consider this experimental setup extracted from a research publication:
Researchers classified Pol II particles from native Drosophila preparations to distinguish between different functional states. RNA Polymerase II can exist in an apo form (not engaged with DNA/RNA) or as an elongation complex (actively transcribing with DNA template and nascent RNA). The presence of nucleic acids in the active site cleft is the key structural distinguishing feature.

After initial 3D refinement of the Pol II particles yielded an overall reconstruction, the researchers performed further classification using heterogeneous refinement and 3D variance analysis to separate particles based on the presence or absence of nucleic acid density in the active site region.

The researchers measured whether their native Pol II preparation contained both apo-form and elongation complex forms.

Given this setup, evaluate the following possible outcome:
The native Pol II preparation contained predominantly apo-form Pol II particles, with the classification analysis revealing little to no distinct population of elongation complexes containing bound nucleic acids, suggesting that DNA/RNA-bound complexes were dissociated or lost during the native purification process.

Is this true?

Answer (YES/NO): NO